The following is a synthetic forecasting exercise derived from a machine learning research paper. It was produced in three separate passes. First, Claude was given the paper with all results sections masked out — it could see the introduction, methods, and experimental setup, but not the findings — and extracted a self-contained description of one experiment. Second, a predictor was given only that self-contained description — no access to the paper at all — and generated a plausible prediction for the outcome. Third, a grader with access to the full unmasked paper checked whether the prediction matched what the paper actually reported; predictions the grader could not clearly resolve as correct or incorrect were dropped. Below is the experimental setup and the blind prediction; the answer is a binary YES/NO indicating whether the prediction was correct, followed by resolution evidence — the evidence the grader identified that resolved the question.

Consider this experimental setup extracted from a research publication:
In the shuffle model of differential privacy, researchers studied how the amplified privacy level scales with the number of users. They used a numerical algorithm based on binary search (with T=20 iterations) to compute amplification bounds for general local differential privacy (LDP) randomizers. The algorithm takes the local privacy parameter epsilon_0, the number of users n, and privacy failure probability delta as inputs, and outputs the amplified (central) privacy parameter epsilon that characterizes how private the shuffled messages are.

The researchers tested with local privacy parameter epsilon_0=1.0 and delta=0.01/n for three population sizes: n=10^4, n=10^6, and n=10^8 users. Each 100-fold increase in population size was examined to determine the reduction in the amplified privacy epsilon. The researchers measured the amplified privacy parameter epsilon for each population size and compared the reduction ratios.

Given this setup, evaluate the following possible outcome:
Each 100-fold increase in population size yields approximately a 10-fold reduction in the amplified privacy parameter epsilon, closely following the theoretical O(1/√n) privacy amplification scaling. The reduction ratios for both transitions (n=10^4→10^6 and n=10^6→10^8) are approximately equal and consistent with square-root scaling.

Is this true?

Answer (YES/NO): NO